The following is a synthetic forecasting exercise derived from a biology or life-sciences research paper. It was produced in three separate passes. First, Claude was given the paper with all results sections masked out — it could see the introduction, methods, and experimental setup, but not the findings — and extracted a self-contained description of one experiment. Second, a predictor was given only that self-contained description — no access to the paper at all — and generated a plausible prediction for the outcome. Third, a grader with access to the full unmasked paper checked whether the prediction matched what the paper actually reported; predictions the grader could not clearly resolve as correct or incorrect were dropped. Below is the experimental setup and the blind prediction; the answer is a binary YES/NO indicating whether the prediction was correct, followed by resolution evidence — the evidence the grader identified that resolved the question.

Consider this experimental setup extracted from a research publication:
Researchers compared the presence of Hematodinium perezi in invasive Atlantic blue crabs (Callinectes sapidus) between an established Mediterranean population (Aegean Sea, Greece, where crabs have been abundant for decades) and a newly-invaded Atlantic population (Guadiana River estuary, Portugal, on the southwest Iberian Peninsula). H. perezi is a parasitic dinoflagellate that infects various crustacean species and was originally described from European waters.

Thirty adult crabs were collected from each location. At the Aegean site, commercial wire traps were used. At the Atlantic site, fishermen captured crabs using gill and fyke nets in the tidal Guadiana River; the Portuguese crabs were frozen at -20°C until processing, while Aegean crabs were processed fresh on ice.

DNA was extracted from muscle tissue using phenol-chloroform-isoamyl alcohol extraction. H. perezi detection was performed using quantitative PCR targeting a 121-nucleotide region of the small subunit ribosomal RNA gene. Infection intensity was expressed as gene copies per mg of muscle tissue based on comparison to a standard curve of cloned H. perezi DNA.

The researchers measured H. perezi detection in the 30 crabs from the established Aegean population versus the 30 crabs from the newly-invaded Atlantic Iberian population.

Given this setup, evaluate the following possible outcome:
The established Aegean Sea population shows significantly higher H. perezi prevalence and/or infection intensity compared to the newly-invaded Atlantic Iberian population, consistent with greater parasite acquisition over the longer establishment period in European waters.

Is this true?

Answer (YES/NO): NO